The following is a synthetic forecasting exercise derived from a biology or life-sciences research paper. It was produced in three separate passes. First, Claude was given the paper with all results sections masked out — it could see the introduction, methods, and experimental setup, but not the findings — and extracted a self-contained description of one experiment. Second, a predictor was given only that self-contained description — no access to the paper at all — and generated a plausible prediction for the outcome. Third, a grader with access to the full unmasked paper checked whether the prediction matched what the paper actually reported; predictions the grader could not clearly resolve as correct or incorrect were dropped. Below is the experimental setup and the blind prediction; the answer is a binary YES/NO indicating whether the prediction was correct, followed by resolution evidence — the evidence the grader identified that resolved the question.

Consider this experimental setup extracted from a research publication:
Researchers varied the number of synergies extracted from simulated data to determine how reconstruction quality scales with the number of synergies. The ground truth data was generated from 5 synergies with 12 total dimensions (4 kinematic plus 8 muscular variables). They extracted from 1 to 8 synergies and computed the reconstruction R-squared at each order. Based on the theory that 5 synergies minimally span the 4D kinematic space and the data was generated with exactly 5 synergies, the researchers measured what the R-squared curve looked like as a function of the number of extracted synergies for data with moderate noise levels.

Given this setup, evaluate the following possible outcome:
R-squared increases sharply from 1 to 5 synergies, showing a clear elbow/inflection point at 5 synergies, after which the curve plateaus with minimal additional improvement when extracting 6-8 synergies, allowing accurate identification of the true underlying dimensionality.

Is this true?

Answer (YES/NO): YES